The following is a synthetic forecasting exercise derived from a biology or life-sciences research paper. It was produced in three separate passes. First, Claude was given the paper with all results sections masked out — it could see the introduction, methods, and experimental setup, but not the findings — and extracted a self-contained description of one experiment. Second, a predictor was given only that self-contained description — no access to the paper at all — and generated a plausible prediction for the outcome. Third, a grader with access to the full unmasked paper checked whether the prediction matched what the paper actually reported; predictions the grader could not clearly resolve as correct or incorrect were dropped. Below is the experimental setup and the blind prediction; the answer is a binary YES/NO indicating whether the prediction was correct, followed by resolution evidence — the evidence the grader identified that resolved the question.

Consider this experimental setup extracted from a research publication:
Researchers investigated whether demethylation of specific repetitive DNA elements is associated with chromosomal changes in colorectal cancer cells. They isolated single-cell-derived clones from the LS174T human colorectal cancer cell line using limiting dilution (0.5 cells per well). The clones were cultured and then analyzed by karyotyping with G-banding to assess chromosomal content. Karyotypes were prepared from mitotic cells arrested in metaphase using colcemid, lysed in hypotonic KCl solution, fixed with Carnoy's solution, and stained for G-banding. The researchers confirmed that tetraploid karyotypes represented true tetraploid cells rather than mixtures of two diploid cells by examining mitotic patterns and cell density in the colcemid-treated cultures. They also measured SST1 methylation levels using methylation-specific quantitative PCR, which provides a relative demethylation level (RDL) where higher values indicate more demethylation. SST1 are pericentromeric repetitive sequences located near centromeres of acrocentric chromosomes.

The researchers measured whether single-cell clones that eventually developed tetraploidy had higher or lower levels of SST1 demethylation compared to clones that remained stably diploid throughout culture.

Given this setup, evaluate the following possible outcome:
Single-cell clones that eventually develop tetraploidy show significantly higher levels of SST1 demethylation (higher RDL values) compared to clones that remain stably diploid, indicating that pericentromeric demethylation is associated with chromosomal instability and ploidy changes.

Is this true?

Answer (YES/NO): YES